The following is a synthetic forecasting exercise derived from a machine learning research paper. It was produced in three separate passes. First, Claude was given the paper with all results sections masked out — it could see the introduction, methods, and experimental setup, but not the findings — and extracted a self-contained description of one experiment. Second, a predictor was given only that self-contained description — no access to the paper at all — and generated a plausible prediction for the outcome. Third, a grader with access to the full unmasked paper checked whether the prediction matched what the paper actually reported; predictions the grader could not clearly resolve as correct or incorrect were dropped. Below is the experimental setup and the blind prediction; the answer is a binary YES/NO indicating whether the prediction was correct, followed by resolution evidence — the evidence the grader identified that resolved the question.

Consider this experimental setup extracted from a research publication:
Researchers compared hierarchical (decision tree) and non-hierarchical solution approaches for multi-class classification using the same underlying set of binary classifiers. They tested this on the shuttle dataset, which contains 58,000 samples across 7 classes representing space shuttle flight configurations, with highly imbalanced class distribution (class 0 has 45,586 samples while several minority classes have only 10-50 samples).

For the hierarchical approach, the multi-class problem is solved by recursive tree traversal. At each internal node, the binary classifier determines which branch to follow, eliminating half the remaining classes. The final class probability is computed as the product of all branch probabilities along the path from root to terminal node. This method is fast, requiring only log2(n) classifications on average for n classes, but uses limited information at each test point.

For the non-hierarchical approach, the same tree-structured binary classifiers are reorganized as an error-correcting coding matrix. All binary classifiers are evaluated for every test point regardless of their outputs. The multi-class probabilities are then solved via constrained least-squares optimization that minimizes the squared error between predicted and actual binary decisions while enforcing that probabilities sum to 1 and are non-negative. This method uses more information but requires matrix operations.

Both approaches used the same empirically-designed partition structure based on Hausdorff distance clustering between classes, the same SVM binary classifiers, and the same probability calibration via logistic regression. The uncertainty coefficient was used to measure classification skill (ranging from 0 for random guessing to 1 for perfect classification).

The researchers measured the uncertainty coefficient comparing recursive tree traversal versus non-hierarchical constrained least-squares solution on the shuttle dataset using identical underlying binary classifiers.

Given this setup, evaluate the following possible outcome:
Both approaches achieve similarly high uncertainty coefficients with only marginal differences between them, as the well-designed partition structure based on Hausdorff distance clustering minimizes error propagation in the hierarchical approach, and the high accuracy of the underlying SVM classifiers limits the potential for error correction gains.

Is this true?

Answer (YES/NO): YES